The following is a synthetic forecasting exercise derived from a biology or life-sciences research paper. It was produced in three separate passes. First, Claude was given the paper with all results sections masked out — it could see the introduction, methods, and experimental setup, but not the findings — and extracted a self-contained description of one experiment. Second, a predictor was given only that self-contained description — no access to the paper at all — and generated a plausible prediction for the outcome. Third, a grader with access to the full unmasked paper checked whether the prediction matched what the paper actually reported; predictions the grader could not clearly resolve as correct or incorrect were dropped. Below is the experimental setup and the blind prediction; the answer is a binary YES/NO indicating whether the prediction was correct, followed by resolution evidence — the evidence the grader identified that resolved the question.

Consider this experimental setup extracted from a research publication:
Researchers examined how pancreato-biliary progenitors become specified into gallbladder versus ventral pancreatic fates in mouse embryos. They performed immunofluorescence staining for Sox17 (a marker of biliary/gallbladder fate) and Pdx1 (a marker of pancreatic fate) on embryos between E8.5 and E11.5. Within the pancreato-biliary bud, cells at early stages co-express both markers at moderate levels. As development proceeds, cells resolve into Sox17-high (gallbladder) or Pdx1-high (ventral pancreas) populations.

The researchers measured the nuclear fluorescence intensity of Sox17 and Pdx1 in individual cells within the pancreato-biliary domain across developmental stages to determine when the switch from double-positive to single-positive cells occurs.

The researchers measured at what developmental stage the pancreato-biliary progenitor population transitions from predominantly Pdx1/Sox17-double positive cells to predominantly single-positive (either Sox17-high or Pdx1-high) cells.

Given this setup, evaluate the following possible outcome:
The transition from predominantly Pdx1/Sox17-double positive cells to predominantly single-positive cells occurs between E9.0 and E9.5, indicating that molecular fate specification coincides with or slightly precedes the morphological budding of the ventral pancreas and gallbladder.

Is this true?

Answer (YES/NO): NO